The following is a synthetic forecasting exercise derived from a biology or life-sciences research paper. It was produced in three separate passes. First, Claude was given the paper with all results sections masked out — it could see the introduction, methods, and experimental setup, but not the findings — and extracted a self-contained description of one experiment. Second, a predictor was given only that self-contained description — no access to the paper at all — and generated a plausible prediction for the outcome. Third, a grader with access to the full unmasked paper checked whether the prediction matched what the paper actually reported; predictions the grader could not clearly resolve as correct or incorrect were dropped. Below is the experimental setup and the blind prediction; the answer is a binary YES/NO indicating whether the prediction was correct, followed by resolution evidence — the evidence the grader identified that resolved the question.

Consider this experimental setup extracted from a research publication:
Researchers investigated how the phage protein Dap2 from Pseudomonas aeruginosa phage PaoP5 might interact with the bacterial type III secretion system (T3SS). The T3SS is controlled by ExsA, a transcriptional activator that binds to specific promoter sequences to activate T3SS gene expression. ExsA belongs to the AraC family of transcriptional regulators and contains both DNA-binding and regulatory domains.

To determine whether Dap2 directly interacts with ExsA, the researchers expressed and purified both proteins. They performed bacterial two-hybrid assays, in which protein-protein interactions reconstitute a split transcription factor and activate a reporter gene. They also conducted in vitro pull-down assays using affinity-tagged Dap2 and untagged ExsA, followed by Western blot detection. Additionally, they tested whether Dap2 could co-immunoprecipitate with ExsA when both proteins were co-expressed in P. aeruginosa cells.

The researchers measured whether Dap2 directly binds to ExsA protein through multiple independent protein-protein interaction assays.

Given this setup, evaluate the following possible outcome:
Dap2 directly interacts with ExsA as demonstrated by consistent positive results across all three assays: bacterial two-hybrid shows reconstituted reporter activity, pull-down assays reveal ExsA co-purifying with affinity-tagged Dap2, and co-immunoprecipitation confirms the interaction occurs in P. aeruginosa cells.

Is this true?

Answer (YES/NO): NO